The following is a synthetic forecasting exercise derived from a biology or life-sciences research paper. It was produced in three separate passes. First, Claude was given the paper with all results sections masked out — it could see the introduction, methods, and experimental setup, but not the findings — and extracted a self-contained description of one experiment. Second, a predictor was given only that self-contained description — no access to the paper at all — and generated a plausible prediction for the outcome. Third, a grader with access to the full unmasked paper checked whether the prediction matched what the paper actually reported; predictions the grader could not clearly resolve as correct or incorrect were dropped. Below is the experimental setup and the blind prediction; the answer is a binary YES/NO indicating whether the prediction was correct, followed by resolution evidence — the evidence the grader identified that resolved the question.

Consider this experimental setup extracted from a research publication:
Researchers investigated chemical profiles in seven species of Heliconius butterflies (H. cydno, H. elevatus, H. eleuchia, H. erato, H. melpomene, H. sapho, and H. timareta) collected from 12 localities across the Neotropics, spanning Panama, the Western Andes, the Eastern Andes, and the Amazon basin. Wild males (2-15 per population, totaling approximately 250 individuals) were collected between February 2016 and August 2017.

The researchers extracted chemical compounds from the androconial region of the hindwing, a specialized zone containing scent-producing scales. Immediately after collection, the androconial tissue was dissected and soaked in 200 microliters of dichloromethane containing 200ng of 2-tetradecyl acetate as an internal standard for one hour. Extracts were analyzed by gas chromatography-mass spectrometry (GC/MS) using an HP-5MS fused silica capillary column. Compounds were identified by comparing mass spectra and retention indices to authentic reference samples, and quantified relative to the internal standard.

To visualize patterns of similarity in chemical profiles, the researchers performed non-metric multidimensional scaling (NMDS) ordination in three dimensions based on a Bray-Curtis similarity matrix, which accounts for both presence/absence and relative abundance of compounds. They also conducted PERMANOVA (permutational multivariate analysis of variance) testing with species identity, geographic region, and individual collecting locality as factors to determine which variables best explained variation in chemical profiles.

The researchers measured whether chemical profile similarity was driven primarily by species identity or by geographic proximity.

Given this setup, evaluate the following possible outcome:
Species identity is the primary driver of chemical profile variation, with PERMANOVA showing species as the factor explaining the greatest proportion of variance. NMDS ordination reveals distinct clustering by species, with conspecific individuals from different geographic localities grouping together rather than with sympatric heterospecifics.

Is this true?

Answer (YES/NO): YES